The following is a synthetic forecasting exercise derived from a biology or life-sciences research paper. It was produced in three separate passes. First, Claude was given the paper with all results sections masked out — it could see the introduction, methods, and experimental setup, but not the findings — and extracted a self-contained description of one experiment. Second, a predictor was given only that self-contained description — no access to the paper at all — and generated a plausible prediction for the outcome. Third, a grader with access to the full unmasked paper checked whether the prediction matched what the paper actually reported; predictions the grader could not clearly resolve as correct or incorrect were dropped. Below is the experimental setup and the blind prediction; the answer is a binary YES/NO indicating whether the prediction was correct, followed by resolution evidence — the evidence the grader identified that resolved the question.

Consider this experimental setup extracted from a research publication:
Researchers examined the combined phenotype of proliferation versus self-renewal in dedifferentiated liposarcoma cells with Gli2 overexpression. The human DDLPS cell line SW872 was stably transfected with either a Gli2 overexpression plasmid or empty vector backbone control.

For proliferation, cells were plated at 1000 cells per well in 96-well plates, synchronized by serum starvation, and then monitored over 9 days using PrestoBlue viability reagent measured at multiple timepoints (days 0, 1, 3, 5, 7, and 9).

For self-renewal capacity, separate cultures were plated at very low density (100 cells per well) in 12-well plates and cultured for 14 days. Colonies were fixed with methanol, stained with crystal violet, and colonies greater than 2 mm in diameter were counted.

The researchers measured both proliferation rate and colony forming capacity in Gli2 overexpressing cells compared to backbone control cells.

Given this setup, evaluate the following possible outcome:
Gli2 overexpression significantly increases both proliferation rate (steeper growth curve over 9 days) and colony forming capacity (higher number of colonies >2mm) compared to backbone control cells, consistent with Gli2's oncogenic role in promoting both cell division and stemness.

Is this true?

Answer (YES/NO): NO